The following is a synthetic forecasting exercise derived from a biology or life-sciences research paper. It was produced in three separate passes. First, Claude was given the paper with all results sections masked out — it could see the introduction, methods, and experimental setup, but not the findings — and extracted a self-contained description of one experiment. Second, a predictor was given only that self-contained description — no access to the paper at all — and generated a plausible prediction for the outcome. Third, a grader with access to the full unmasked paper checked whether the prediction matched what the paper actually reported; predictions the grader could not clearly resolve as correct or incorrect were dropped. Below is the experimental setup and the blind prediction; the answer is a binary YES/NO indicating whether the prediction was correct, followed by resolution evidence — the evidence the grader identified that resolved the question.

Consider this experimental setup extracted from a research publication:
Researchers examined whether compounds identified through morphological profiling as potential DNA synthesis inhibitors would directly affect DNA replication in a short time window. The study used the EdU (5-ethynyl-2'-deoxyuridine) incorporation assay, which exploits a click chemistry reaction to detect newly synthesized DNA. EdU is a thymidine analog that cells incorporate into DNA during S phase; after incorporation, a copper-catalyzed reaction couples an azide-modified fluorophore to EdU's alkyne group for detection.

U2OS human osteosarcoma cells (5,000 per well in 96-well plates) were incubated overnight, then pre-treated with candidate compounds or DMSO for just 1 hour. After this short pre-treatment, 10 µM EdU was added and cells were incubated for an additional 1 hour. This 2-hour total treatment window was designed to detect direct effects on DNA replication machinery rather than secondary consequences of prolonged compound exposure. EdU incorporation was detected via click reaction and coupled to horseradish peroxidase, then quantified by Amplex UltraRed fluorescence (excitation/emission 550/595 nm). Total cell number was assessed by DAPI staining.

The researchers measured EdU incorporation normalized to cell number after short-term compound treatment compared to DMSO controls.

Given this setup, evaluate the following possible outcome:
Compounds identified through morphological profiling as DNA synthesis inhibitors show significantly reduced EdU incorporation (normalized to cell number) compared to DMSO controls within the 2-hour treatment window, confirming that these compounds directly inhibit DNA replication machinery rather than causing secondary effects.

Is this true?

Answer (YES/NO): YES